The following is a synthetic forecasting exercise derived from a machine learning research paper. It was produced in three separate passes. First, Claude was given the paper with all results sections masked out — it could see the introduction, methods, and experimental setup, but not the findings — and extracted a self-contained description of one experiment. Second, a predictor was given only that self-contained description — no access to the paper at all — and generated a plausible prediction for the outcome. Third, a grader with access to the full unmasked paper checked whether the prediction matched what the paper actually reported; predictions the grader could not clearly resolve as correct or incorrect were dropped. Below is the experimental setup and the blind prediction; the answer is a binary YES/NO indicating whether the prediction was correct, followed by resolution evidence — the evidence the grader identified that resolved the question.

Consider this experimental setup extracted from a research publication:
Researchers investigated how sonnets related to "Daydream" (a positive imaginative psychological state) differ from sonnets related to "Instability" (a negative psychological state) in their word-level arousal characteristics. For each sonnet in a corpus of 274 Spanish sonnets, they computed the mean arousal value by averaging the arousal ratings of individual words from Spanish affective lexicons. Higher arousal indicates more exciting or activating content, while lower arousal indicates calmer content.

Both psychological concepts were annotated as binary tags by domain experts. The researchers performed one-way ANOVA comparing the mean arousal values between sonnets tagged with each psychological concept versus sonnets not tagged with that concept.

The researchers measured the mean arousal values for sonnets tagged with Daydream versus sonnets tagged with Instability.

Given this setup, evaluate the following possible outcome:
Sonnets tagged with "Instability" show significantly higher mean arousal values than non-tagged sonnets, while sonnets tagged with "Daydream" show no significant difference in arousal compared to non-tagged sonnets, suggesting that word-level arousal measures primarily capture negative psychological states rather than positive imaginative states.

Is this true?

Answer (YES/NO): NO